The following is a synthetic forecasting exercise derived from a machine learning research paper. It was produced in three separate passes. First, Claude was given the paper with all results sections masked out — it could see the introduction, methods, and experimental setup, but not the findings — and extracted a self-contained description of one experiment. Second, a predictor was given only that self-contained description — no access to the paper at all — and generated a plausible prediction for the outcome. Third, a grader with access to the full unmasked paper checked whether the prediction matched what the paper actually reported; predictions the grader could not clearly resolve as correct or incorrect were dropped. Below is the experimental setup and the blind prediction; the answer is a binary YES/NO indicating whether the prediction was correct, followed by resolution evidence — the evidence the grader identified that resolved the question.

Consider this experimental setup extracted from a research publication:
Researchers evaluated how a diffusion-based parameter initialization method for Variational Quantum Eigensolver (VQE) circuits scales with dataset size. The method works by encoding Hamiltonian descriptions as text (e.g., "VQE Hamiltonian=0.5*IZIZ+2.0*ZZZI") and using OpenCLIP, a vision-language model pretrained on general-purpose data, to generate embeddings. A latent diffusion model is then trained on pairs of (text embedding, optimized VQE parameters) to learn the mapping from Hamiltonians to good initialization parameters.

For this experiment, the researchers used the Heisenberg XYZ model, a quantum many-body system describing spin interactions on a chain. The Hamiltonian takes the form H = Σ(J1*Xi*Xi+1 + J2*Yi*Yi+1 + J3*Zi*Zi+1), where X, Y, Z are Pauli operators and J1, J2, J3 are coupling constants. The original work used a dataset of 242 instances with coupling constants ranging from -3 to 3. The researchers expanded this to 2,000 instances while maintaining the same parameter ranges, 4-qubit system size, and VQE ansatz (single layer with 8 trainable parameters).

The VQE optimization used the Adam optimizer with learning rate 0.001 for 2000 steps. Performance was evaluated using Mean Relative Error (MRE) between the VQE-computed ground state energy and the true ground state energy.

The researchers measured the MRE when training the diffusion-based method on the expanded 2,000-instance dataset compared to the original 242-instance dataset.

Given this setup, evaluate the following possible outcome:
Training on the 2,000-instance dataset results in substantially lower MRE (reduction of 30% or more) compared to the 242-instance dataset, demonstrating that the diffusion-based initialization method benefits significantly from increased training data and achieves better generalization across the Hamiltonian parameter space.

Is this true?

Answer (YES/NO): NO